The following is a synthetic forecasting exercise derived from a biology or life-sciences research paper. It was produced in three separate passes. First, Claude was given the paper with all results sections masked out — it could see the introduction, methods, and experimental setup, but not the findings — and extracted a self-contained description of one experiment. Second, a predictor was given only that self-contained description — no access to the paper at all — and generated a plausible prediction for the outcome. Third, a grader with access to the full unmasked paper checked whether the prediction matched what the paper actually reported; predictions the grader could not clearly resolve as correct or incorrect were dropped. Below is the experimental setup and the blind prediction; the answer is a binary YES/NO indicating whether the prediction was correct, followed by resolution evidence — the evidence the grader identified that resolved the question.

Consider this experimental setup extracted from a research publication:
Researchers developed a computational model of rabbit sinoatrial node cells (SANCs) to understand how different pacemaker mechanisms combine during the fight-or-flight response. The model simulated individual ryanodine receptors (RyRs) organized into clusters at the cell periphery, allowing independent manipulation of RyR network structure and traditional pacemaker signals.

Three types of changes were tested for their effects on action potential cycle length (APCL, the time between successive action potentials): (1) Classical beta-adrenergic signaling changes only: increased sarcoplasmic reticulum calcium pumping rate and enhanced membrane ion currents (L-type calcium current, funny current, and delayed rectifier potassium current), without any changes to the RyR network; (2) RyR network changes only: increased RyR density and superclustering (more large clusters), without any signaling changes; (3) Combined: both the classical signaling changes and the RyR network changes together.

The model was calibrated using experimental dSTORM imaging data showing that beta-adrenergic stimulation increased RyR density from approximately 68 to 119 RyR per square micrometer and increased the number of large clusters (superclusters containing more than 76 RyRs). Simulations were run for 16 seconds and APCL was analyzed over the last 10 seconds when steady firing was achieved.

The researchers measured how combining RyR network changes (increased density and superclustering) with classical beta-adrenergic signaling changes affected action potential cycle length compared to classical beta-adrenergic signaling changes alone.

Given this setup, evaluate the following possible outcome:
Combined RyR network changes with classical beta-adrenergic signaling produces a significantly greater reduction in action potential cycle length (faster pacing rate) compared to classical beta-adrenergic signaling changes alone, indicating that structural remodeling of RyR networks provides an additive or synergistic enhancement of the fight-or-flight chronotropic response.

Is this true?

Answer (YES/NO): YES